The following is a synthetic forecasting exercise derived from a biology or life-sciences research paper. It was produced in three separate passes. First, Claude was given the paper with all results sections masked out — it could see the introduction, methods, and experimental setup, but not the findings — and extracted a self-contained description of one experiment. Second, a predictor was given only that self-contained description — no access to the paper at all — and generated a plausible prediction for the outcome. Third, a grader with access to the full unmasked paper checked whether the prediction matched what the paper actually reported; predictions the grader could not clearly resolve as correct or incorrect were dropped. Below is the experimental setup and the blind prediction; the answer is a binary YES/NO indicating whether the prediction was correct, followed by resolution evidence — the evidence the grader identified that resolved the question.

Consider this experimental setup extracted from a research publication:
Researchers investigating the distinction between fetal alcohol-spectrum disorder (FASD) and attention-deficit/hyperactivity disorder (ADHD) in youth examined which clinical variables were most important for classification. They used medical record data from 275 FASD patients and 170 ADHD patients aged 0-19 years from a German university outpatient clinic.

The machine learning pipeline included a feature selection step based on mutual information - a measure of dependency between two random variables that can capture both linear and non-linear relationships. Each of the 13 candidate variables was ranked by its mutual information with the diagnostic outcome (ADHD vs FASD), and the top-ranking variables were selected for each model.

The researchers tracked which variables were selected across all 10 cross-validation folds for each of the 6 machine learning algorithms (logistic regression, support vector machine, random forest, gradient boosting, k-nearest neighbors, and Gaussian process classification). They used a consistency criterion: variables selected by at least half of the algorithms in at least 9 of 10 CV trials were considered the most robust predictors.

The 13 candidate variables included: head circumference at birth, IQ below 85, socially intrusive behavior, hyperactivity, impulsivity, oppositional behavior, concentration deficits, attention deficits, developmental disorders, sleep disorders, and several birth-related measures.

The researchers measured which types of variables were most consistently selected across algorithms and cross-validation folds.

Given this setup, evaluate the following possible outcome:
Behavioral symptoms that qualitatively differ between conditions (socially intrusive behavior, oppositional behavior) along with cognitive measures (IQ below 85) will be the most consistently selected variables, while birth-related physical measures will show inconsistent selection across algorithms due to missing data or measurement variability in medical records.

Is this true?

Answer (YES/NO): NO